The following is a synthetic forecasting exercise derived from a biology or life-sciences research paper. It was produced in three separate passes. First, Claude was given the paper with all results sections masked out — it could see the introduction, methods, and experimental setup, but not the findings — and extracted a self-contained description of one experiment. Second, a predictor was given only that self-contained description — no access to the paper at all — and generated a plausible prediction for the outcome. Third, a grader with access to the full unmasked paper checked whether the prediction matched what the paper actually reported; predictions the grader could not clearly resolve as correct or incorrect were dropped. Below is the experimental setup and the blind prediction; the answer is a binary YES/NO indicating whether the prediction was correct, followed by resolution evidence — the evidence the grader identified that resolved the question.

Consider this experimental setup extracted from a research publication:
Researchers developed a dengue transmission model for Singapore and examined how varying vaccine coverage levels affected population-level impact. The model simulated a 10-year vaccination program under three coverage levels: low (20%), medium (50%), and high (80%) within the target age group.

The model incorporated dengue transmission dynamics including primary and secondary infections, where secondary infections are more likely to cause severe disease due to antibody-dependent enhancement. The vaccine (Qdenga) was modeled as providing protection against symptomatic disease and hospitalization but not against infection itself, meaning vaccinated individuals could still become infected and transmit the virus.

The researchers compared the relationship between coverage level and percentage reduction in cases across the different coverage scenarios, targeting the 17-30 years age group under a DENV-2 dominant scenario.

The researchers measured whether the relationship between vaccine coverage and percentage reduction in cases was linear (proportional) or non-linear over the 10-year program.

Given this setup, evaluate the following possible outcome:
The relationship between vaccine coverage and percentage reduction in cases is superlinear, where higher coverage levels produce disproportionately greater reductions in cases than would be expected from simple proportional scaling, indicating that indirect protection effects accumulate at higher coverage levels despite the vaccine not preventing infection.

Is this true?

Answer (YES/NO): NO